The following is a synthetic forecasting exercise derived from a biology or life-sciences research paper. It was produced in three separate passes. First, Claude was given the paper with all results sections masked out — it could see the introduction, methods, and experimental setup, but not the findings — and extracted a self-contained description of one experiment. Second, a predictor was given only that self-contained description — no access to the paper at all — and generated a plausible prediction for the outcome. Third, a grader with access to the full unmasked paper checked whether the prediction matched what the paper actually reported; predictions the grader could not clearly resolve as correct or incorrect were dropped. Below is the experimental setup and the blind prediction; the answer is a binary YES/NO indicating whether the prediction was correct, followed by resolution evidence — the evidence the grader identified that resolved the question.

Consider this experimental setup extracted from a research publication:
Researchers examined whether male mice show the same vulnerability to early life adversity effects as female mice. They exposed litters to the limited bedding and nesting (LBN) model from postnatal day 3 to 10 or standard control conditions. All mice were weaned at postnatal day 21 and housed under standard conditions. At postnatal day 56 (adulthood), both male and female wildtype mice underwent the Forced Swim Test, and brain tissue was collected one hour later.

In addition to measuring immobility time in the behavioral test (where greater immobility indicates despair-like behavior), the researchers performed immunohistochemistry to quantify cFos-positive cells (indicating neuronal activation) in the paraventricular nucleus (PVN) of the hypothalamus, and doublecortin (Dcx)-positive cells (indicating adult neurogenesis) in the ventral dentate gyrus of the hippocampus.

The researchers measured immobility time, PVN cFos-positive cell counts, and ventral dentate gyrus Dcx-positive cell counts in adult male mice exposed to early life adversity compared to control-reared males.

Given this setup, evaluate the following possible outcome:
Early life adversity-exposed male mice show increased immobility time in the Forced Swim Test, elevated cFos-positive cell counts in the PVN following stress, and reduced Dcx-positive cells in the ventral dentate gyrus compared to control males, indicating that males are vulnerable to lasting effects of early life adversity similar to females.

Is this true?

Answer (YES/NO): NO